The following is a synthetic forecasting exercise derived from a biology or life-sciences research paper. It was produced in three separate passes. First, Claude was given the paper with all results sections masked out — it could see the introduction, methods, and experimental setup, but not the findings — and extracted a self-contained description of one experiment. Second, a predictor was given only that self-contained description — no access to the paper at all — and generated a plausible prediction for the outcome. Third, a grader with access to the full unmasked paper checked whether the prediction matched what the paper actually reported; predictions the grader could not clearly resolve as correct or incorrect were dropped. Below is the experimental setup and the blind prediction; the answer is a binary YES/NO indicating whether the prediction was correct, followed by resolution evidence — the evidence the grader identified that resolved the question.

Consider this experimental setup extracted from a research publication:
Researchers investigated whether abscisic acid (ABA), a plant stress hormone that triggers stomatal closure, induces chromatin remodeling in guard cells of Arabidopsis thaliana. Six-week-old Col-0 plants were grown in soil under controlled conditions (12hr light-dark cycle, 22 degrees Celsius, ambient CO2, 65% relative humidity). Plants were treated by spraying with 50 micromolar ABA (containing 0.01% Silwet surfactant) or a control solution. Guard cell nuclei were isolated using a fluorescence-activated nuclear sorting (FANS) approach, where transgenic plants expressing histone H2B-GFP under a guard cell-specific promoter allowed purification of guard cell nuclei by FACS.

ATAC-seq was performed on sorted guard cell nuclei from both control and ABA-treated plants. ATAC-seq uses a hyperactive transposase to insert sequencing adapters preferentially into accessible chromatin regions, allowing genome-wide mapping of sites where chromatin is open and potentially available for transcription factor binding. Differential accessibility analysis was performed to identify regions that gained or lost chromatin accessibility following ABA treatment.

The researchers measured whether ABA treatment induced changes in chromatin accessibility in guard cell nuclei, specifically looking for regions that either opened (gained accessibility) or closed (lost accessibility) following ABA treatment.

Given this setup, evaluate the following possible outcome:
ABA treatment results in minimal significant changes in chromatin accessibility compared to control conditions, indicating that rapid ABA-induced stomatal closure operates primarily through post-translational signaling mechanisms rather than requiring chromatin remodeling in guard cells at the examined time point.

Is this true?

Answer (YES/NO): NO